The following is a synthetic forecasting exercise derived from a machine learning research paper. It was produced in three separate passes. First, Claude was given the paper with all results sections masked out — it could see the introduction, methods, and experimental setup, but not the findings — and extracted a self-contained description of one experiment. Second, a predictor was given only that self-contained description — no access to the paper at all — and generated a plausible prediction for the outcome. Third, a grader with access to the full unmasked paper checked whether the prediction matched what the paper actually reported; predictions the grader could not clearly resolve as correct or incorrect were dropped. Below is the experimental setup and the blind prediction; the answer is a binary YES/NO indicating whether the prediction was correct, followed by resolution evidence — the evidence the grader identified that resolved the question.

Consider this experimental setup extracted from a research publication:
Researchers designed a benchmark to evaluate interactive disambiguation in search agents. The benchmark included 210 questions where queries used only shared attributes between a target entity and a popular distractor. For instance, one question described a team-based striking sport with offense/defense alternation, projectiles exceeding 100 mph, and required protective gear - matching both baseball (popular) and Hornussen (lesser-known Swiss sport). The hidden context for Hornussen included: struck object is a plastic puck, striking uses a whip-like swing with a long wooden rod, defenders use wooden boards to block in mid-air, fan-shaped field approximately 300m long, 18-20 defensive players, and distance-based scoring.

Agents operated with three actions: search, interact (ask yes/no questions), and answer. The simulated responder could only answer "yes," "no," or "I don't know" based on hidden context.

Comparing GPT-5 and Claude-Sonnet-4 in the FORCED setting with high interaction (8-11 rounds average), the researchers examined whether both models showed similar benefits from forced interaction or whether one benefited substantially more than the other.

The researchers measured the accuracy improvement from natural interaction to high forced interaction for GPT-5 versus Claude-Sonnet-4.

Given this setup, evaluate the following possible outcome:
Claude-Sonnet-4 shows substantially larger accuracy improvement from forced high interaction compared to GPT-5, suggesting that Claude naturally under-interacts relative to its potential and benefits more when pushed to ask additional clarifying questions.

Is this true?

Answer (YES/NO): NO